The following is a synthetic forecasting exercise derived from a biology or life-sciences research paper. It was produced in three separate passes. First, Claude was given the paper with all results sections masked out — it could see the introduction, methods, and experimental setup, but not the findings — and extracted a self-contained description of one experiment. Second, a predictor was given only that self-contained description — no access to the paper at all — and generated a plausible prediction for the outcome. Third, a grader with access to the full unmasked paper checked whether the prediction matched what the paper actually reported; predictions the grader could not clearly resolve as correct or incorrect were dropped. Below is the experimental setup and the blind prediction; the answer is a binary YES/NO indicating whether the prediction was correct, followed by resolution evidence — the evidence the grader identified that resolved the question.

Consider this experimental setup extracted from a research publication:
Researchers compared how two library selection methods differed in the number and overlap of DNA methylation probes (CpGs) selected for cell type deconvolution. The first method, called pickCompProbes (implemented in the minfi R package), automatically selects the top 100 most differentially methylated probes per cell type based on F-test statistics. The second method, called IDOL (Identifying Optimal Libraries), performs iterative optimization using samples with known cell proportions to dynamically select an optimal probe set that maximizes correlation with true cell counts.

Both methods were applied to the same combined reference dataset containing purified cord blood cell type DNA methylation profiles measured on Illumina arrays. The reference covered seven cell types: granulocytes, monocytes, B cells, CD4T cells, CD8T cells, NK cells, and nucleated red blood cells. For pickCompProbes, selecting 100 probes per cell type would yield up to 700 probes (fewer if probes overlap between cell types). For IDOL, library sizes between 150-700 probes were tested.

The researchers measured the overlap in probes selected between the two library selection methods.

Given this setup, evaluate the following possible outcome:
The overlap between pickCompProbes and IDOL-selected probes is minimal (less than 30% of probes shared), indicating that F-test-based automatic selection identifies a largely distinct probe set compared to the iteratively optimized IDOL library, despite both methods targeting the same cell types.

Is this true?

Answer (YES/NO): YES